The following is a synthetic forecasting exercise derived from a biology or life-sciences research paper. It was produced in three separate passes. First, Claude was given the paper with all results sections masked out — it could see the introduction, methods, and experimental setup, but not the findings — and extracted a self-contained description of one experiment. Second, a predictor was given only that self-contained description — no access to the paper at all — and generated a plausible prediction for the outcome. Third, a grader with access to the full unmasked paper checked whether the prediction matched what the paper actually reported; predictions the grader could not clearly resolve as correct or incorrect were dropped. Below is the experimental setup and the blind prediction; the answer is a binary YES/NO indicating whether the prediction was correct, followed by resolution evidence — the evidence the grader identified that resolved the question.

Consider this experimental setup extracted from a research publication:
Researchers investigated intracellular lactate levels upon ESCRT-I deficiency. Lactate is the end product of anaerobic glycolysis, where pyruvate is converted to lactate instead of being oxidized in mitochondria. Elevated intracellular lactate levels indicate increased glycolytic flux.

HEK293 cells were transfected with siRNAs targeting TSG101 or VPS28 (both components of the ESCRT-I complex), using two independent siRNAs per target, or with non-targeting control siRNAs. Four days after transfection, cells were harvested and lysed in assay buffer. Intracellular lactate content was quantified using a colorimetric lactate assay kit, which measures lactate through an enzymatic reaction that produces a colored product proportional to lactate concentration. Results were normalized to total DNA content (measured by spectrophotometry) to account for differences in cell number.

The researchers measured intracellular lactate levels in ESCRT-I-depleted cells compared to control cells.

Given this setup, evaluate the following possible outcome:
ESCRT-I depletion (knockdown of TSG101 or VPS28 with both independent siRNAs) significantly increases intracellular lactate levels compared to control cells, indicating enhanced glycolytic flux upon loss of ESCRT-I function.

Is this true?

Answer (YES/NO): YES